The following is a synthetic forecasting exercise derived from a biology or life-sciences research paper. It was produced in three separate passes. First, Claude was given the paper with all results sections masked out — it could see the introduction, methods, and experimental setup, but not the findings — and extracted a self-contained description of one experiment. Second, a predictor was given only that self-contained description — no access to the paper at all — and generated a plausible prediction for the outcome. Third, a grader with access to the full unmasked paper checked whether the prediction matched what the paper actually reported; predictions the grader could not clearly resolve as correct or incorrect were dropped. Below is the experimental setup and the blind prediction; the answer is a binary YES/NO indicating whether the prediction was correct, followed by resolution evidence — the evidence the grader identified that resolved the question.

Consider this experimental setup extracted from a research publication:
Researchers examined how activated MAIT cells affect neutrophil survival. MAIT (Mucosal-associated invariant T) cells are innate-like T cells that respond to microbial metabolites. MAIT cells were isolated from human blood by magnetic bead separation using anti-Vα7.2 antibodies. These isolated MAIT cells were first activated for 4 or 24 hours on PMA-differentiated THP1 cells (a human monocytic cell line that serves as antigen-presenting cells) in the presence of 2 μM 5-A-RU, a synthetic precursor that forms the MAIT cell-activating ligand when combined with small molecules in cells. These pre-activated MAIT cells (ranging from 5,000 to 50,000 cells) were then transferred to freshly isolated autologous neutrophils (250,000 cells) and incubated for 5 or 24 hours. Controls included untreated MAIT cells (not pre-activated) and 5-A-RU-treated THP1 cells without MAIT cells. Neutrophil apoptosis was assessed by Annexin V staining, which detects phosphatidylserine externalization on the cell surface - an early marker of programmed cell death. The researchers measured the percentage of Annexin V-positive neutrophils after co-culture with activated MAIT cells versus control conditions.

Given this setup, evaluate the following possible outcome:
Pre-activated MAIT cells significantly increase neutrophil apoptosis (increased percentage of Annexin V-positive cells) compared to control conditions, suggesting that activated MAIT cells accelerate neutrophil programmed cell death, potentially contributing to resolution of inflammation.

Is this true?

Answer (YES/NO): NO